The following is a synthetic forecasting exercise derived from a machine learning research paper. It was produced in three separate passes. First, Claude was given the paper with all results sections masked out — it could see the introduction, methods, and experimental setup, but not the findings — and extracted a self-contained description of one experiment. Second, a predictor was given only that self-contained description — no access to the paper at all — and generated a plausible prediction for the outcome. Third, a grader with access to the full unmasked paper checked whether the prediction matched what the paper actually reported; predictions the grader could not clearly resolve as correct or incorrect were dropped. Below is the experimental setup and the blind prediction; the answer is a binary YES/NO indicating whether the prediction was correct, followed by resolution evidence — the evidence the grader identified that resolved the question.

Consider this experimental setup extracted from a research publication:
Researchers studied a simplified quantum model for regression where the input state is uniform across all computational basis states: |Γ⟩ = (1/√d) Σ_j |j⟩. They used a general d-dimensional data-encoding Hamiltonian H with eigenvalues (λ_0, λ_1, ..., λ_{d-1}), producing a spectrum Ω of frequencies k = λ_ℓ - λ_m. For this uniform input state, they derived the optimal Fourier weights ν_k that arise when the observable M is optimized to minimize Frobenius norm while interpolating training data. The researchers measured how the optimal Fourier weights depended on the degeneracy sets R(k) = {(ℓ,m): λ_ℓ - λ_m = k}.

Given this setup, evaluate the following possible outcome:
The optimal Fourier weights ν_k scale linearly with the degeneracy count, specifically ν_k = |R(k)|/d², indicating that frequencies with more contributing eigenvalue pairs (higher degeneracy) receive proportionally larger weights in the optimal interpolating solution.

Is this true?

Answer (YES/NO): YES